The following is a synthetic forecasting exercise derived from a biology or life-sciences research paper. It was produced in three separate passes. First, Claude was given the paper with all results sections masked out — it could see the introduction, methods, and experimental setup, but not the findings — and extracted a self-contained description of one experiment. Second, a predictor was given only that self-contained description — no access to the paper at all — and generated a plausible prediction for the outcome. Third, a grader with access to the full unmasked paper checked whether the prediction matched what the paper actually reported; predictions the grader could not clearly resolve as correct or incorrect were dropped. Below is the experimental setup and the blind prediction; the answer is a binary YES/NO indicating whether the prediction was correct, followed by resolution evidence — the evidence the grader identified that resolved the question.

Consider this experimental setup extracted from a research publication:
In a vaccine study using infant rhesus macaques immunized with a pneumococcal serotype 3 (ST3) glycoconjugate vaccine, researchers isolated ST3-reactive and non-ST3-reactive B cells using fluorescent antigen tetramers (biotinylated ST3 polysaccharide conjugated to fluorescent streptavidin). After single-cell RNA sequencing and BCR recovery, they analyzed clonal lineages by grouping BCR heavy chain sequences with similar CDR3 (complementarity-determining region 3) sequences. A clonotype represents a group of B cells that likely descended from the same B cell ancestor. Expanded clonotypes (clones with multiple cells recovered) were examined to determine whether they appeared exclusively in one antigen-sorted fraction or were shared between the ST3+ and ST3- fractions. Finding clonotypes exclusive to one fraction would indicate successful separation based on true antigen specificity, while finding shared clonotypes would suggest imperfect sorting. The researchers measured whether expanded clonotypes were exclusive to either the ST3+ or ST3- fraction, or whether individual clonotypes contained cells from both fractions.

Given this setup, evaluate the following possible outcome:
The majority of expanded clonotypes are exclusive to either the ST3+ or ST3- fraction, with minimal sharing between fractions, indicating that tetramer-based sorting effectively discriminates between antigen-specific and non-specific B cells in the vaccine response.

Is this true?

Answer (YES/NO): YES